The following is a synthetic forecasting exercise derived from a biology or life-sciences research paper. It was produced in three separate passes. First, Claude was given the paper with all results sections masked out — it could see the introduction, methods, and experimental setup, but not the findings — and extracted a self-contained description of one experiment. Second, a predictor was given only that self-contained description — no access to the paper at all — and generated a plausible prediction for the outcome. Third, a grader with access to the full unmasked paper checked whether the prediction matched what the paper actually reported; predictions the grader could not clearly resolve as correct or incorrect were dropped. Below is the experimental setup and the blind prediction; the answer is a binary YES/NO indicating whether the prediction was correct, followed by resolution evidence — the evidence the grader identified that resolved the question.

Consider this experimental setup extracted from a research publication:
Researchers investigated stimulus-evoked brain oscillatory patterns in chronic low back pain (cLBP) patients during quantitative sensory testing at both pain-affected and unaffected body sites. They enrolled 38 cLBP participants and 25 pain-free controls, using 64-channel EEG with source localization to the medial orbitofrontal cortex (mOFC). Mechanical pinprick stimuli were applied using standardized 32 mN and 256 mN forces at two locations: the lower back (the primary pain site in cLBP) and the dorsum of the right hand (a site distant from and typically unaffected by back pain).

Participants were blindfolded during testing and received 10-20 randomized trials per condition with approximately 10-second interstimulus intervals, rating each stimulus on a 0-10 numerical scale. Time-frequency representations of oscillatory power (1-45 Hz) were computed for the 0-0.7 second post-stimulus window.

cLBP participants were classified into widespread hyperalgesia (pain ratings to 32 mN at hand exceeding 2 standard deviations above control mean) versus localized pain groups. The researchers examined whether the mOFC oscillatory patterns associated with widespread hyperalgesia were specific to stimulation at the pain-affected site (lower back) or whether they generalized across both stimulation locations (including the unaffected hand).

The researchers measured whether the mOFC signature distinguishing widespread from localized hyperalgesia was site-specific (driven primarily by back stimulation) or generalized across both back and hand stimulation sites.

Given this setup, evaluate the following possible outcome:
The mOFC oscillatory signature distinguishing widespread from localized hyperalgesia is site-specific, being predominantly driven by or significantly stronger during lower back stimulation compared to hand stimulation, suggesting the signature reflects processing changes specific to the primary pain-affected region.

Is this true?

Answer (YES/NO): YES